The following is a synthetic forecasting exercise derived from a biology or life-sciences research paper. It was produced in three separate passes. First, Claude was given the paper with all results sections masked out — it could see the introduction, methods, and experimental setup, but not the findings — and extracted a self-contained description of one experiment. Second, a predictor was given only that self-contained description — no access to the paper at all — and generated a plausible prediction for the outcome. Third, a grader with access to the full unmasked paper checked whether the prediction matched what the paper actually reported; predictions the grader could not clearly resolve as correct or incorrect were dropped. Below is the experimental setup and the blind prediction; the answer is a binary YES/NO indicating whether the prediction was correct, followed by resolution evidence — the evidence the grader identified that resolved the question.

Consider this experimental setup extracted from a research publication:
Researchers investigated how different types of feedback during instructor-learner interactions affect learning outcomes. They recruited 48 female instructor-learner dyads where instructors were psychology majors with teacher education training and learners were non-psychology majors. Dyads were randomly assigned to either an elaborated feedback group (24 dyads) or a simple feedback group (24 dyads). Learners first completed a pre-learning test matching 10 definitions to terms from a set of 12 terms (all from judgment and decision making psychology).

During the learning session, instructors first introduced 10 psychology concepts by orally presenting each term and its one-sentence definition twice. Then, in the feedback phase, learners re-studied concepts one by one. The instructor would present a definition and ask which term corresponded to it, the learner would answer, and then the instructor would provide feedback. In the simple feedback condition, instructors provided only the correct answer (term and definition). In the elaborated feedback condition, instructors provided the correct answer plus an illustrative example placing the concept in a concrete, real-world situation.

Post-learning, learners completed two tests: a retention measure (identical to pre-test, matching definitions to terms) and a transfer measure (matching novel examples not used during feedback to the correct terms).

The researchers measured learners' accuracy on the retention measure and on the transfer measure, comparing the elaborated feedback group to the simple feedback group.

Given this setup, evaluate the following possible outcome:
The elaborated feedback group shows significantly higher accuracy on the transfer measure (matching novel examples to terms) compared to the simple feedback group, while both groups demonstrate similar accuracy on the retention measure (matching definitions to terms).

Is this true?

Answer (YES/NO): YES